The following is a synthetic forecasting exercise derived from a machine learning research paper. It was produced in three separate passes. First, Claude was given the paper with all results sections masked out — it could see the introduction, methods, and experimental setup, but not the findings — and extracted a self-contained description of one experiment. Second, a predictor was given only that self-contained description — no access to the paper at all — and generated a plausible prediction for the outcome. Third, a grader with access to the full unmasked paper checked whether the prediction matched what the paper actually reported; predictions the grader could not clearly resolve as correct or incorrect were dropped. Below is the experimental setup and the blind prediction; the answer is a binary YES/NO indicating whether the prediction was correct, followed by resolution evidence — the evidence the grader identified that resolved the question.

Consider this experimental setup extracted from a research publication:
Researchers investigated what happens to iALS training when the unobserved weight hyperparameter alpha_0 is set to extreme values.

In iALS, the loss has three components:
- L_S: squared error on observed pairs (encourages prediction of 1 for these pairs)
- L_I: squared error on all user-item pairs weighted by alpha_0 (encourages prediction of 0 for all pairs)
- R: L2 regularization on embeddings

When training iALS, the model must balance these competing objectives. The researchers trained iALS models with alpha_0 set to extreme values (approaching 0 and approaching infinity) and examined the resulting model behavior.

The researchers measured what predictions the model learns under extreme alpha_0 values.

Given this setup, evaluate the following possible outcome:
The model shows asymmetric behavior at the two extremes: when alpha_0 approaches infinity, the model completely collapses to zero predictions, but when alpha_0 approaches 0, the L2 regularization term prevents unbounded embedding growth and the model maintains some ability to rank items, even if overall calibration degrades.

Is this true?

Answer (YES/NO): NO